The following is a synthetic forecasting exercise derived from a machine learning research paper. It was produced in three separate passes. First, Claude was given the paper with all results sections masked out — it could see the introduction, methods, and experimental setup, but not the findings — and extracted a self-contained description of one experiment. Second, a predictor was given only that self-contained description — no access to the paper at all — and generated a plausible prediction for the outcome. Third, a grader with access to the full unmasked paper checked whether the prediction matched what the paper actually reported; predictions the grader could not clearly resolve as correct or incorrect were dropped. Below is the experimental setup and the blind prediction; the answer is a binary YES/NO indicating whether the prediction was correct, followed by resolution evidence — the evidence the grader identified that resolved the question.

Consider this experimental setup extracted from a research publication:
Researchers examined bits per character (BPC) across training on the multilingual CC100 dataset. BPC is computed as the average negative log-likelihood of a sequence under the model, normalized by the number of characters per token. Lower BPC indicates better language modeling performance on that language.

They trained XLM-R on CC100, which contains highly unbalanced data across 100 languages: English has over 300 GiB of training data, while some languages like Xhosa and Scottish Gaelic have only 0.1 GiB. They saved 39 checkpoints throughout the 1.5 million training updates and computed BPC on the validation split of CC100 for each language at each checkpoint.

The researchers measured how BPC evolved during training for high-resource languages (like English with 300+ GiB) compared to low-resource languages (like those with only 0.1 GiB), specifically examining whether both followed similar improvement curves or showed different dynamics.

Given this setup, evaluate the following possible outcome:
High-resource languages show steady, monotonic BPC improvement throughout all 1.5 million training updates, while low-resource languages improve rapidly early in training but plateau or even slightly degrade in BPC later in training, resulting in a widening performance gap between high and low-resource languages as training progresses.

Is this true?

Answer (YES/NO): NO